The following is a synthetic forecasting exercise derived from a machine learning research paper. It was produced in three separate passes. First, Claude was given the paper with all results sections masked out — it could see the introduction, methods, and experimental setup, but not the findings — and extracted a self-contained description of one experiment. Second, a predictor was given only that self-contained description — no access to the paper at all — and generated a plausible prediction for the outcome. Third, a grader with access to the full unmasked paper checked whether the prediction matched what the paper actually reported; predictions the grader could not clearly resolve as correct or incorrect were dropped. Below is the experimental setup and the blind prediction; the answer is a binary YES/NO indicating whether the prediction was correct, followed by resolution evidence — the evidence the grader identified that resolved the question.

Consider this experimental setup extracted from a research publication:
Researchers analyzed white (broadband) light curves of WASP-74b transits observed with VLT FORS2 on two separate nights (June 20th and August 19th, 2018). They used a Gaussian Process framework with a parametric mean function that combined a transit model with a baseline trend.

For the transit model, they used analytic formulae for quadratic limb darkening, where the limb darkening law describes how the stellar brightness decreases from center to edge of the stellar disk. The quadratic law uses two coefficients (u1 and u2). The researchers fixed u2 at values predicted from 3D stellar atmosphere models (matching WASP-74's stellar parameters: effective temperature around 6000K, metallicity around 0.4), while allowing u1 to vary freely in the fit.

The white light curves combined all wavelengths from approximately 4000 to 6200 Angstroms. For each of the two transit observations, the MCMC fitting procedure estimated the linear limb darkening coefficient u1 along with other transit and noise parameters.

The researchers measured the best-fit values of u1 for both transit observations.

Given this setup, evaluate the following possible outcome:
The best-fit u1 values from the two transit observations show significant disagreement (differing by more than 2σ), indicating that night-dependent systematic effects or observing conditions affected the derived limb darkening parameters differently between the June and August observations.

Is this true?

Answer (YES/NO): NO